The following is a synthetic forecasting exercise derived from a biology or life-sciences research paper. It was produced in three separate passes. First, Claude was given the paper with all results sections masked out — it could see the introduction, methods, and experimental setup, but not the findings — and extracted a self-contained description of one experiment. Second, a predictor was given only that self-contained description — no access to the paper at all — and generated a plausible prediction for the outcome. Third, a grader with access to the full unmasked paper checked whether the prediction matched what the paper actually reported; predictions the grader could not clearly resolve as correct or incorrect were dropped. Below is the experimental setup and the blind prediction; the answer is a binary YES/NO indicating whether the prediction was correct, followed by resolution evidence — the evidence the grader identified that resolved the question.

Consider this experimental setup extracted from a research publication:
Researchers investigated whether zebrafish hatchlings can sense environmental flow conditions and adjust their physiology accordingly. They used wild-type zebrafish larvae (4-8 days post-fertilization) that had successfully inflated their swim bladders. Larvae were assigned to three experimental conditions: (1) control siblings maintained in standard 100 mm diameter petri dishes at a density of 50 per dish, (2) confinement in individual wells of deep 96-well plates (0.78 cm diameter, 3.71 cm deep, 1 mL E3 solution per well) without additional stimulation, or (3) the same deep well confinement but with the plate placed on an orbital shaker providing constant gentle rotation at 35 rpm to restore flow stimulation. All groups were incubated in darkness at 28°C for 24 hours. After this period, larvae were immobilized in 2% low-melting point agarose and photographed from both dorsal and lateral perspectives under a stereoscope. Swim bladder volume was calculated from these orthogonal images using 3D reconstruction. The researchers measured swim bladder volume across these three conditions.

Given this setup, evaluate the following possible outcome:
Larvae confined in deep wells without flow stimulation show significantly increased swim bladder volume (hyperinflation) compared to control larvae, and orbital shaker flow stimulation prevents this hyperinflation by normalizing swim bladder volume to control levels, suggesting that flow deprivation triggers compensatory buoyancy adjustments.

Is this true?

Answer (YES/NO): YES